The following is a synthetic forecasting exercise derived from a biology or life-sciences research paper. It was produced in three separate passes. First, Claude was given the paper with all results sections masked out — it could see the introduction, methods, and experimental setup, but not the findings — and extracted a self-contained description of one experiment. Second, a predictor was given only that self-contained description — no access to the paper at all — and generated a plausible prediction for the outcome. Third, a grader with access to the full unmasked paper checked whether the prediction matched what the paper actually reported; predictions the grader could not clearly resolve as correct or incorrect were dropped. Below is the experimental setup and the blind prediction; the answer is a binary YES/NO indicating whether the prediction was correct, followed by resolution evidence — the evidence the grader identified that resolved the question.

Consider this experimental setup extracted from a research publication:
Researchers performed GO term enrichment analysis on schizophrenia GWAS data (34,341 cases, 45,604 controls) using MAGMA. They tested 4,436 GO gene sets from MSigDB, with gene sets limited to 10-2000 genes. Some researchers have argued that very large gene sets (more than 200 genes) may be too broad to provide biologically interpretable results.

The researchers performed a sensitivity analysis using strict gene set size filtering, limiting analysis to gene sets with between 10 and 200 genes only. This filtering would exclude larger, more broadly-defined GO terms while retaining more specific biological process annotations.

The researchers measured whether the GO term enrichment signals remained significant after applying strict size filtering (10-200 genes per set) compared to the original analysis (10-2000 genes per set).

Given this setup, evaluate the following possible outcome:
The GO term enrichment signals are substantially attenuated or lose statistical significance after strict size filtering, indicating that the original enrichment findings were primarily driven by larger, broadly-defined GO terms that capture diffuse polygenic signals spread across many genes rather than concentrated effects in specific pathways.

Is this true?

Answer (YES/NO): NO